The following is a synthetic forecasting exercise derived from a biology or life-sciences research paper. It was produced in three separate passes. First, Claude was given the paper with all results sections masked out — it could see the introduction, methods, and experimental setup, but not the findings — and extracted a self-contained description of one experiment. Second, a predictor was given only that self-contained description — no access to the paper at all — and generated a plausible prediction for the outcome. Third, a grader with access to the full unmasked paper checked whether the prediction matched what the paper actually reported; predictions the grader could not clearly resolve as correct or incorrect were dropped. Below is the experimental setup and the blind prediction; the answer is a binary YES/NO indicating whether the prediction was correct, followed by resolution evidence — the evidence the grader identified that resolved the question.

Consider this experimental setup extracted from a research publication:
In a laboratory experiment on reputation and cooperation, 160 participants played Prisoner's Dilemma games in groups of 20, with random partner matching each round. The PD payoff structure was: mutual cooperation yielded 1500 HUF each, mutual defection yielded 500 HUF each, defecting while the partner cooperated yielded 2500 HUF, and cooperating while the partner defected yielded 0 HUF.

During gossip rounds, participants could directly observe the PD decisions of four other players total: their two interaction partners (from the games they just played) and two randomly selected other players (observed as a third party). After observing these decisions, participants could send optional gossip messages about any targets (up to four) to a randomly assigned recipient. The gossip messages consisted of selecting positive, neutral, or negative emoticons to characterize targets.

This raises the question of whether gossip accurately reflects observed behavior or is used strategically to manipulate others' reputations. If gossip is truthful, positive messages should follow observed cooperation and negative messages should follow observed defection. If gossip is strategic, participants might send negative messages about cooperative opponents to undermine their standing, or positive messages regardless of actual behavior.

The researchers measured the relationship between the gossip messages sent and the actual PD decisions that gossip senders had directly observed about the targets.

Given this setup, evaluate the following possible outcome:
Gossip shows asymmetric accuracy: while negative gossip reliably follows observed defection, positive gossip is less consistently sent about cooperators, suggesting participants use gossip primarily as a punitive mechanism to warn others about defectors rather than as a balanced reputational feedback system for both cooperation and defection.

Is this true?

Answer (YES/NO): NO